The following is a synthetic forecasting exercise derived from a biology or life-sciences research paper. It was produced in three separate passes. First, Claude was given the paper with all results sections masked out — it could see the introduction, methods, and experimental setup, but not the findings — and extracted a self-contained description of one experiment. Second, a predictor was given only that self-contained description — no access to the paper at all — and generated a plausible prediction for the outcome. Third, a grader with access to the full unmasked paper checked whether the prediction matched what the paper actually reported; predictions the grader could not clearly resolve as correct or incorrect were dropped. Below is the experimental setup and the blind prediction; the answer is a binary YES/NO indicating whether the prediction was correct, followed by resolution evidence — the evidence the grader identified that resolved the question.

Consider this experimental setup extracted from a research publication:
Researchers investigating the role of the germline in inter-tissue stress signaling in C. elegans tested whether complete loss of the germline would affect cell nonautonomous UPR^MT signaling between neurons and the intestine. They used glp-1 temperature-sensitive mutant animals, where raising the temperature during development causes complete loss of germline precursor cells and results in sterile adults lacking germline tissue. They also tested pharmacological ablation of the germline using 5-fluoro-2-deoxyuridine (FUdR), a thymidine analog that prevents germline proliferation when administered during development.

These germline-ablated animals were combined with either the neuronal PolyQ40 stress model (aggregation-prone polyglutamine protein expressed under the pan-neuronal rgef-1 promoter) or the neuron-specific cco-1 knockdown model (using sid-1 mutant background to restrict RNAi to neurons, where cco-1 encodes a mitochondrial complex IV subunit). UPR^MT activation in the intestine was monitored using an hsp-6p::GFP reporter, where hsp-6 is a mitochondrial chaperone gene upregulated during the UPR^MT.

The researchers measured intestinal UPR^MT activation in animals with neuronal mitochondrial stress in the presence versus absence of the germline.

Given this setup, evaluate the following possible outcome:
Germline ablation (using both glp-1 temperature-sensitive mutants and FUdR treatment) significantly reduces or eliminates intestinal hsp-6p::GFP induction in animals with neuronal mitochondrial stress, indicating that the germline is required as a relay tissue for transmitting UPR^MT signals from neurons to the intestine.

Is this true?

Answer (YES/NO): YES